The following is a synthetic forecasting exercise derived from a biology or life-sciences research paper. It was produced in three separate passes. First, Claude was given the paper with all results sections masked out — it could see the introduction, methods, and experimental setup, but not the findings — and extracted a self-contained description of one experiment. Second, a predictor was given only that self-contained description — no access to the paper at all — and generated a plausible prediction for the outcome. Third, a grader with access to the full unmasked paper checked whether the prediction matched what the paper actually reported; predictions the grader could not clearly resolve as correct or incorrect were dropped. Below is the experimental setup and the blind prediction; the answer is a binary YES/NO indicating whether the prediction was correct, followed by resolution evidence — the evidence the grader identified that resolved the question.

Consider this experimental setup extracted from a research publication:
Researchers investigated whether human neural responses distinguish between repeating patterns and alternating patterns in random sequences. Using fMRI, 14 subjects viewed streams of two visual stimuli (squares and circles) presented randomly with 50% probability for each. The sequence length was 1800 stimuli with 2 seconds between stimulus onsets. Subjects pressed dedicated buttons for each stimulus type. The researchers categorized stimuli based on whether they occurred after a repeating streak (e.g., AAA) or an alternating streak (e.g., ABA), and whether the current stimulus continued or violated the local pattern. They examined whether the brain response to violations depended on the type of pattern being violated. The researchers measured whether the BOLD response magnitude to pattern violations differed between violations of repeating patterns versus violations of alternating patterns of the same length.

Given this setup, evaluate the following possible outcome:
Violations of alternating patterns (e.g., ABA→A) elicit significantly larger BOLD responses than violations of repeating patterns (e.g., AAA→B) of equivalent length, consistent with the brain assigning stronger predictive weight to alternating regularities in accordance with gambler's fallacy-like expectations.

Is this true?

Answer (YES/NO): NO